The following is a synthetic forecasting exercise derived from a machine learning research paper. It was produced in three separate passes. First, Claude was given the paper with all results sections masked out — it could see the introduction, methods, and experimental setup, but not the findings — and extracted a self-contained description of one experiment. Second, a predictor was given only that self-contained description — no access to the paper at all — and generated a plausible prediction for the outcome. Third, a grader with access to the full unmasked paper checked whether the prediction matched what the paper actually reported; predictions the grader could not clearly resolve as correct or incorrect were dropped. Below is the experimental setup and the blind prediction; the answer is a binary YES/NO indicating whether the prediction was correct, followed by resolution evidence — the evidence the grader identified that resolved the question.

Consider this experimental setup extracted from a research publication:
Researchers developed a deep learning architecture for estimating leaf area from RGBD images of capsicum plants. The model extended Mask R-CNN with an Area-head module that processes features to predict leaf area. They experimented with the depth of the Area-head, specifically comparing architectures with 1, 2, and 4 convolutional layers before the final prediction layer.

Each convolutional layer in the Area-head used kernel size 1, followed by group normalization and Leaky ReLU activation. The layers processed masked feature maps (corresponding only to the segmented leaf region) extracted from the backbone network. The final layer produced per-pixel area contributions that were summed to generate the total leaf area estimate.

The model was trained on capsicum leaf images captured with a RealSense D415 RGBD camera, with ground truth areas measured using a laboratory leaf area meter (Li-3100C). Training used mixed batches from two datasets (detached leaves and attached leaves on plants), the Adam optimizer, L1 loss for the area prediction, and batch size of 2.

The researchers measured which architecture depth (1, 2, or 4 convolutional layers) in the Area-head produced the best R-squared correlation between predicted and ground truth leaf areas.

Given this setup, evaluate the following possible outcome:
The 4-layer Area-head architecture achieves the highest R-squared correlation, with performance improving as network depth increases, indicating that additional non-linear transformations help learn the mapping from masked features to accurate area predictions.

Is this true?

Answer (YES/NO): NO